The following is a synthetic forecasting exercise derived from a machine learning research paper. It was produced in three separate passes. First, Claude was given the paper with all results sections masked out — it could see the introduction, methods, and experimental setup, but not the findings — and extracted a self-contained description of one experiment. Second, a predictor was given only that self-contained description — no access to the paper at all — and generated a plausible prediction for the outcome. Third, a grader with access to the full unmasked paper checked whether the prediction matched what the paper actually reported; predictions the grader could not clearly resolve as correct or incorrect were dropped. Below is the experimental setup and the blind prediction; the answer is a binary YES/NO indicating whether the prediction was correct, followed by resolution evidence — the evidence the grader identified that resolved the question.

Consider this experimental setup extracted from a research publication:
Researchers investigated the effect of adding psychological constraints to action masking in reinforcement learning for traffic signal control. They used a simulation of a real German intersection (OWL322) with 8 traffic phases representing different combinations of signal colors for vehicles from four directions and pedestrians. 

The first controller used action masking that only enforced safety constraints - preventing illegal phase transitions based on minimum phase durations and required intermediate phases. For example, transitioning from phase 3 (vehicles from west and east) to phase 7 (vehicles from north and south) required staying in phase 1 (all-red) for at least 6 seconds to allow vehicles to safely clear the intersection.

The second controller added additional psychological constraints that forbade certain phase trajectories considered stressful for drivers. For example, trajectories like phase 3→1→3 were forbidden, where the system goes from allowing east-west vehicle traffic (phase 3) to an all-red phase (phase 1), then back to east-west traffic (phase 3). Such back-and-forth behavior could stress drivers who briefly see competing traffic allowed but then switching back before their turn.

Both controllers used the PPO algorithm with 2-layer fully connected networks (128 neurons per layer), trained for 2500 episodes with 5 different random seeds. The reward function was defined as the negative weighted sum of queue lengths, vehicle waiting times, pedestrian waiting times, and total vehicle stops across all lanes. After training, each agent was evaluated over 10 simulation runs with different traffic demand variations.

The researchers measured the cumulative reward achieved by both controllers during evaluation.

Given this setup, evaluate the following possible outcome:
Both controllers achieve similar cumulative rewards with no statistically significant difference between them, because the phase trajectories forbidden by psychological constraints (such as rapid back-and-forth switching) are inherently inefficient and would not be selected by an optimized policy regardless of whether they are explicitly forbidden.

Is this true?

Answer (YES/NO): NO